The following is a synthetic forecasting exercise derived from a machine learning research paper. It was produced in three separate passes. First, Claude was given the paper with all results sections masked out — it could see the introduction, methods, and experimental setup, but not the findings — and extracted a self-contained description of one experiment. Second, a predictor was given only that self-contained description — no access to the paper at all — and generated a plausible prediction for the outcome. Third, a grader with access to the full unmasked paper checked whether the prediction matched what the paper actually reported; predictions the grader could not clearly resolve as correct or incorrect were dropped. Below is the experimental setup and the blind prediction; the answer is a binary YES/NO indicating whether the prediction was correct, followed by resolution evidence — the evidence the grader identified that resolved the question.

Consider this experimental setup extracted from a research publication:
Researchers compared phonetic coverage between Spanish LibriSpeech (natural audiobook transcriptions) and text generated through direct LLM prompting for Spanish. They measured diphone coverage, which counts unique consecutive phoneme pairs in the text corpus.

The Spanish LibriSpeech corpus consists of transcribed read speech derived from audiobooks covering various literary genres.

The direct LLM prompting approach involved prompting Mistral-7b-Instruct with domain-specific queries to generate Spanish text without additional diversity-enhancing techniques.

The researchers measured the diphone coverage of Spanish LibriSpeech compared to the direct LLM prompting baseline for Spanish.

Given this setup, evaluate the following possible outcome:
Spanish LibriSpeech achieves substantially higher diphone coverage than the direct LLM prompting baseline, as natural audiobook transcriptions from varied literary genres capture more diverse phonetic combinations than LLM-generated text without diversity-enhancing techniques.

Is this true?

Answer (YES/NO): YES